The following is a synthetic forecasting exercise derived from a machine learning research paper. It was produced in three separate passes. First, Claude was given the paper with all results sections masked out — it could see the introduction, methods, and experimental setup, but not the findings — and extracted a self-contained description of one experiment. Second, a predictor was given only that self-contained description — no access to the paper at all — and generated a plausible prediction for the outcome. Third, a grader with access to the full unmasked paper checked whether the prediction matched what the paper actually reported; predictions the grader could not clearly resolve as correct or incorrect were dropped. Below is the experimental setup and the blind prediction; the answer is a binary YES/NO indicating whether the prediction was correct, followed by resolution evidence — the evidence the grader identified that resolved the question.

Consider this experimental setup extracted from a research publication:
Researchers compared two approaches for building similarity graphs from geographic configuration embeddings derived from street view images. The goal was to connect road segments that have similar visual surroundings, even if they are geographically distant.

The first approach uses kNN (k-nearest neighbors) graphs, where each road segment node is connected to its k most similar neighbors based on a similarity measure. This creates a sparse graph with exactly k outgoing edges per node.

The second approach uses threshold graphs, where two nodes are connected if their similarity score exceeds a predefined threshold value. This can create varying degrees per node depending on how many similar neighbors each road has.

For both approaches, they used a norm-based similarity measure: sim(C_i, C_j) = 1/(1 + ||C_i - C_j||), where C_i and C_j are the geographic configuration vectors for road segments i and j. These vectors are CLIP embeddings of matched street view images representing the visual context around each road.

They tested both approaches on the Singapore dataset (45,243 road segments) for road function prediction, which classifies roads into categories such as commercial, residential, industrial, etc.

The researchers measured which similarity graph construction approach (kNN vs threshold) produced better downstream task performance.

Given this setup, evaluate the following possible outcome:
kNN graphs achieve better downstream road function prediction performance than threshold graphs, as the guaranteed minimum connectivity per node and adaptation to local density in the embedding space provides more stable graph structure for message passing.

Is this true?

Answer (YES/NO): NO